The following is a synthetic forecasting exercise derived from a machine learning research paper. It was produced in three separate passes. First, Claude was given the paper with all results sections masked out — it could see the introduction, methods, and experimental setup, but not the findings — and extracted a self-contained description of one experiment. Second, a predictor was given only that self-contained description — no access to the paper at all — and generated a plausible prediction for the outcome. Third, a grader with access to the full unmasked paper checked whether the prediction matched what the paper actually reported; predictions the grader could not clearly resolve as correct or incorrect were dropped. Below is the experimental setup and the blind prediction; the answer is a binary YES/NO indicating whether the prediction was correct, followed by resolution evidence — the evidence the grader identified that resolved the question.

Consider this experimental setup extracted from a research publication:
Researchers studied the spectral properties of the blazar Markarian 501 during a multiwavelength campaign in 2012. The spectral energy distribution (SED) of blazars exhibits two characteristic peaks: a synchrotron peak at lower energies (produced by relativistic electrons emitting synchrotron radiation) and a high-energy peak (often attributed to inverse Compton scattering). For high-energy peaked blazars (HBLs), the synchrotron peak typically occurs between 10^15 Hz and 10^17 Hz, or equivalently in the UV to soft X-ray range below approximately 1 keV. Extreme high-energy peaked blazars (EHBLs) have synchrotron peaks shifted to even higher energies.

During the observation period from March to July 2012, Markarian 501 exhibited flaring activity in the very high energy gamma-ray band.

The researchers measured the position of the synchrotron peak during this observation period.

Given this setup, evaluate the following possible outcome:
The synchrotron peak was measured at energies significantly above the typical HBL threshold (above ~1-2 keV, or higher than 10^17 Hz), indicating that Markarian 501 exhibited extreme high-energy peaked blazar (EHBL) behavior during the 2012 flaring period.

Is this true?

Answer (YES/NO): YES